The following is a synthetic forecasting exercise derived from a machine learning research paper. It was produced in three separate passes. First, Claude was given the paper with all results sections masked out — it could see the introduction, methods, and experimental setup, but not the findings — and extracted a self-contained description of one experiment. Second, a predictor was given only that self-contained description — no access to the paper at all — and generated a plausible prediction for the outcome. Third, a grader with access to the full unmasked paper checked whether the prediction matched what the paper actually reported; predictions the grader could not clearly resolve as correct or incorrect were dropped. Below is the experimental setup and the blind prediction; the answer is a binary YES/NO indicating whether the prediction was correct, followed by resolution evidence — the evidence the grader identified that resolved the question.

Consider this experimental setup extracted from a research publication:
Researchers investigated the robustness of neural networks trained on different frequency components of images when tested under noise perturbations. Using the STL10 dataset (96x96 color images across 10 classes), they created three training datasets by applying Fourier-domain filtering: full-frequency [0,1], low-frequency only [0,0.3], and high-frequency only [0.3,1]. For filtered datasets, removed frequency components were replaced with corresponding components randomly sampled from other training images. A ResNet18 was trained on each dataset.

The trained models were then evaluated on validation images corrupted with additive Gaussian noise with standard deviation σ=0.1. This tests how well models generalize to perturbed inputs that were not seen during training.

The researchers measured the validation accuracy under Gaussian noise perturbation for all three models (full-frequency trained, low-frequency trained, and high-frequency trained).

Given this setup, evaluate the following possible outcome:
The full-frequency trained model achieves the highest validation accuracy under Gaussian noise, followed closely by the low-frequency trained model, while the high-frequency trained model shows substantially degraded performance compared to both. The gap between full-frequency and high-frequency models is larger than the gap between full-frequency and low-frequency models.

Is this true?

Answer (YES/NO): NO